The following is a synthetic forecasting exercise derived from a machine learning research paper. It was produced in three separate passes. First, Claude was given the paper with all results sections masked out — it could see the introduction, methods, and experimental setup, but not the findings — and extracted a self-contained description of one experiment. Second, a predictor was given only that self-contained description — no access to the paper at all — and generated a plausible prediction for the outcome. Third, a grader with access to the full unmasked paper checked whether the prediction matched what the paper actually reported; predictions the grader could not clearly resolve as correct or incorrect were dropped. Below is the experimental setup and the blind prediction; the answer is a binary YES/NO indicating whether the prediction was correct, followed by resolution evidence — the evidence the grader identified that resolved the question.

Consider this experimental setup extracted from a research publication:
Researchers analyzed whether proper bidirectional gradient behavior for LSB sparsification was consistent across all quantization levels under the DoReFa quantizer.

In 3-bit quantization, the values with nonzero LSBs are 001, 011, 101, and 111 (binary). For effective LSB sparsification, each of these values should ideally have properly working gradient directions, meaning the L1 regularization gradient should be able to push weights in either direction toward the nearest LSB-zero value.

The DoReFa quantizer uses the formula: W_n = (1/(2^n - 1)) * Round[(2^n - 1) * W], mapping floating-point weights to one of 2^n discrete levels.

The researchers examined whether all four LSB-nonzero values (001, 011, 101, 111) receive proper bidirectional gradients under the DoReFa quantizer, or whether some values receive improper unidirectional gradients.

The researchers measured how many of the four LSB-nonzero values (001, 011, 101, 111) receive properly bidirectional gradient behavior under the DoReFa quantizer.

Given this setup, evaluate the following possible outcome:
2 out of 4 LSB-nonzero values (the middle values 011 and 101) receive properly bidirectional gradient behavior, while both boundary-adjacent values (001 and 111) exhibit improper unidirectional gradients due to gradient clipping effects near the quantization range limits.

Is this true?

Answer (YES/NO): NO